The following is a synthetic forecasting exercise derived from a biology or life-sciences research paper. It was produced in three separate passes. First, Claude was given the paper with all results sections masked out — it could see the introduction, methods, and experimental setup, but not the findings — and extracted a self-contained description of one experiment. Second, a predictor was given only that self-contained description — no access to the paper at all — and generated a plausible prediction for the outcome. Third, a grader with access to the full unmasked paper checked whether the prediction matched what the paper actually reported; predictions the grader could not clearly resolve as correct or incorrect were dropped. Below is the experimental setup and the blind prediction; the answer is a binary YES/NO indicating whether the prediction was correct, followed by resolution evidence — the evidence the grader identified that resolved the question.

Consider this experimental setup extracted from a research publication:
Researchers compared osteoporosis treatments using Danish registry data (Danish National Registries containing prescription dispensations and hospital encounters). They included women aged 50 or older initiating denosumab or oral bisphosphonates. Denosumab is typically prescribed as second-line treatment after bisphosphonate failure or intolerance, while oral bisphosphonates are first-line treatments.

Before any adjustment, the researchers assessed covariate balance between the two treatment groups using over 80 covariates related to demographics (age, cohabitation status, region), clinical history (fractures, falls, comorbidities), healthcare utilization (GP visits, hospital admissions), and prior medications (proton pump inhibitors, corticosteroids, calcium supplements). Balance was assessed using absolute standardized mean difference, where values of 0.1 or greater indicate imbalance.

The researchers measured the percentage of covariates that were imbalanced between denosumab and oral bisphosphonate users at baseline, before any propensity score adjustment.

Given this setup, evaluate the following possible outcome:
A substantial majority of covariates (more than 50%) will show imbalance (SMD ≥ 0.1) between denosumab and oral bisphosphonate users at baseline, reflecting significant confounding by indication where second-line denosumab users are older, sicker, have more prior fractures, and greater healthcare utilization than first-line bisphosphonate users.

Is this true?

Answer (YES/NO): NO